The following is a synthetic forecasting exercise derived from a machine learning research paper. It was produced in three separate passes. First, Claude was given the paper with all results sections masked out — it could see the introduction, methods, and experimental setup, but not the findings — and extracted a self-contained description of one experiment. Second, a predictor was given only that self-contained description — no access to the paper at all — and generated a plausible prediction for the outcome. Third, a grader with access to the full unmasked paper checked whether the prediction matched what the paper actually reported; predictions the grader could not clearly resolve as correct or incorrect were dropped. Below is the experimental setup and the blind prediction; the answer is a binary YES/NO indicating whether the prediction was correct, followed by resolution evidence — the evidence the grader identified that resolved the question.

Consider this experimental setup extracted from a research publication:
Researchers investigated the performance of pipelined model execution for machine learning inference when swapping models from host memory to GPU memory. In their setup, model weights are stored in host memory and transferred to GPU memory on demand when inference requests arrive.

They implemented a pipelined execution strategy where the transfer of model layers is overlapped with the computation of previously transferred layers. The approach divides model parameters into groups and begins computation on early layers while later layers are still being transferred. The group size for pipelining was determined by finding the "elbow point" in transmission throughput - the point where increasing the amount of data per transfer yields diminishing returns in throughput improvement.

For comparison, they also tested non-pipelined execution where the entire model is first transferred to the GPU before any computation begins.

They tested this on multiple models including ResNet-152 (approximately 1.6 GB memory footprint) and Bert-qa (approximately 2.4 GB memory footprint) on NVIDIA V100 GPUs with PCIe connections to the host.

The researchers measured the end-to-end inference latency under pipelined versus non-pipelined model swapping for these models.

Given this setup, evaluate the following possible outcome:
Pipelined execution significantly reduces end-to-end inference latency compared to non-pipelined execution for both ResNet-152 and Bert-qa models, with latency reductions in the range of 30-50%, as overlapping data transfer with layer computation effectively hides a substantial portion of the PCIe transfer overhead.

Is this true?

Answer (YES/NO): NO